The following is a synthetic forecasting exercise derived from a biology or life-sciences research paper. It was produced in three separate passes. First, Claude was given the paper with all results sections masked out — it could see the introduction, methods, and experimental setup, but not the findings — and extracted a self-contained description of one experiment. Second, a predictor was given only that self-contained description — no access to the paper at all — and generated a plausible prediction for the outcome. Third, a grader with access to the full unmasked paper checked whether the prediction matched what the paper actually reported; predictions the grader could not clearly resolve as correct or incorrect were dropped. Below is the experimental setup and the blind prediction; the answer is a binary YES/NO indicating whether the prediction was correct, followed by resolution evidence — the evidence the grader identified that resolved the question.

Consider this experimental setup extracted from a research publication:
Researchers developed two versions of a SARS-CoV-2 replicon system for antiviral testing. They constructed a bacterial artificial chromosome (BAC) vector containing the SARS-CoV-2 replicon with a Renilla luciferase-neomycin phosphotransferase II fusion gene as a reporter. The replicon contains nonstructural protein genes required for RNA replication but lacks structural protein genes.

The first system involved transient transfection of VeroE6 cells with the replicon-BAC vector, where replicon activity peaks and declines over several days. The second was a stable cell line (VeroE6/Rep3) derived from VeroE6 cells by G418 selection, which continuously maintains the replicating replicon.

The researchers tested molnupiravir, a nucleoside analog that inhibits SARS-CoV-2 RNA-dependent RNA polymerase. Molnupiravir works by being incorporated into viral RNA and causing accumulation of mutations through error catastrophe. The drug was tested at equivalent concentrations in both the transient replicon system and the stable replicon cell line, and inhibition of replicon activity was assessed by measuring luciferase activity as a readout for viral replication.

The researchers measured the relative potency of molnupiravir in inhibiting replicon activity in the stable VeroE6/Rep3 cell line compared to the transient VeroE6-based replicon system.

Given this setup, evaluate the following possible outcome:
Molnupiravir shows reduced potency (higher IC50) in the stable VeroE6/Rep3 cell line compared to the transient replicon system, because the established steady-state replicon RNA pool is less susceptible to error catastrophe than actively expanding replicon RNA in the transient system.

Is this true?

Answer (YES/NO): NO